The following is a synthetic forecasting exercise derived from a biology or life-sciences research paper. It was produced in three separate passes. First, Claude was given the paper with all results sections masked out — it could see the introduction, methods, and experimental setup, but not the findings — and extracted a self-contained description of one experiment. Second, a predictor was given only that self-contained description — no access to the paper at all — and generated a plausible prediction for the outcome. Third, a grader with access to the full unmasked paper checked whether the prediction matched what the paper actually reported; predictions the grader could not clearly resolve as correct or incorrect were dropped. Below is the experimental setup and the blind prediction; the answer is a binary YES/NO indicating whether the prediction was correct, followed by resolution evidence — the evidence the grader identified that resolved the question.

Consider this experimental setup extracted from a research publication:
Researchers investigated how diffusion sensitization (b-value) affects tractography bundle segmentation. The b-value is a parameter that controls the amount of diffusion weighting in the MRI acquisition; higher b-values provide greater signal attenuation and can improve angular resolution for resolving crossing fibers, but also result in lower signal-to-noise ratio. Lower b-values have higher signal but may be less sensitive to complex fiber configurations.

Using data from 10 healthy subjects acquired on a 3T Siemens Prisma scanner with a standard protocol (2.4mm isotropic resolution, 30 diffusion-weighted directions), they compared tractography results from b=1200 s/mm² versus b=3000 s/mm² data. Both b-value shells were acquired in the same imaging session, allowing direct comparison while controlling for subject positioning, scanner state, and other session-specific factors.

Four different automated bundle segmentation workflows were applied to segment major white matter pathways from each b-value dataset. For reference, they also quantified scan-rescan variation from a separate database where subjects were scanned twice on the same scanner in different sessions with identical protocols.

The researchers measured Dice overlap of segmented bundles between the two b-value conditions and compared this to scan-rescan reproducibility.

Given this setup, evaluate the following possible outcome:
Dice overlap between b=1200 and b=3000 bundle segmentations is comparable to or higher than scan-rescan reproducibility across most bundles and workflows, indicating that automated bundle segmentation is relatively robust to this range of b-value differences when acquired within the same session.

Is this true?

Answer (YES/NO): YES